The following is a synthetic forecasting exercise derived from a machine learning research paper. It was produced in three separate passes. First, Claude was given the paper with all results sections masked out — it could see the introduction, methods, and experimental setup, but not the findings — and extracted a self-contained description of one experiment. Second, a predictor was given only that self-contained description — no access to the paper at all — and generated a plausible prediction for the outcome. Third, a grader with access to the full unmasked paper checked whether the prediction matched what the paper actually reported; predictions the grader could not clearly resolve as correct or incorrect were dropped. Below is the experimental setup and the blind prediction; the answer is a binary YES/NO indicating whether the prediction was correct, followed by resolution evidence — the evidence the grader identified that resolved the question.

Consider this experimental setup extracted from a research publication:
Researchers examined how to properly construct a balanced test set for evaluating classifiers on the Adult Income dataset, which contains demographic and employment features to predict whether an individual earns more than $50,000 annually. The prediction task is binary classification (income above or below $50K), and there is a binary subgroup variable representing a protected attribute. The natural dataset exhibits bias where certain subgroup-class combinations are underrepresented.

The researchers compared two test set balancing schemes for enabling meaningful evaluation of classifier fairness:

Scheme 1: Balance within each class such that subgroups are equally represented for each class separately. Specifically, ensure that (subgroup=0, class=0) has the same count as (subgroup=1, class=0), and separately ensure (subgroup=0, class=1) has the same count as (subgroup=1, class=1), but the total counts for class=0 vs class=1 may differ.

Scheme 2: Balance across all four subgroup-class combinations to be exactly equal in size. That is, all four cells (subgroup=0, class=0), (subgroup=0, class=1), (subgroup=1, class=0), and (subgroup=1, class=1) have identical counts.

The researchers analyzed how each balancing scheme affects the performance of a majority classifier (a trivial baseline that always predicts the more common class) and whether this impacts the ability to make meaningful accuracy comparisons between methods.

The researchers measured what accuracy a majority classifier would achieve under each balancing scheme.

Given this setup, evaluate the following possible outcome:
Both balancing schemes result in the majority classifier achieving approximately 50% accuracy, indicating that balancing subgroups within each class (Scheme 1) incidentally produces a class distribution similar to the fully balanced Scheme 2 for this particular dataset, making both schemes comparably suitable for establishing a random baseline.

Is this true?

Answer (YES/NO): NO